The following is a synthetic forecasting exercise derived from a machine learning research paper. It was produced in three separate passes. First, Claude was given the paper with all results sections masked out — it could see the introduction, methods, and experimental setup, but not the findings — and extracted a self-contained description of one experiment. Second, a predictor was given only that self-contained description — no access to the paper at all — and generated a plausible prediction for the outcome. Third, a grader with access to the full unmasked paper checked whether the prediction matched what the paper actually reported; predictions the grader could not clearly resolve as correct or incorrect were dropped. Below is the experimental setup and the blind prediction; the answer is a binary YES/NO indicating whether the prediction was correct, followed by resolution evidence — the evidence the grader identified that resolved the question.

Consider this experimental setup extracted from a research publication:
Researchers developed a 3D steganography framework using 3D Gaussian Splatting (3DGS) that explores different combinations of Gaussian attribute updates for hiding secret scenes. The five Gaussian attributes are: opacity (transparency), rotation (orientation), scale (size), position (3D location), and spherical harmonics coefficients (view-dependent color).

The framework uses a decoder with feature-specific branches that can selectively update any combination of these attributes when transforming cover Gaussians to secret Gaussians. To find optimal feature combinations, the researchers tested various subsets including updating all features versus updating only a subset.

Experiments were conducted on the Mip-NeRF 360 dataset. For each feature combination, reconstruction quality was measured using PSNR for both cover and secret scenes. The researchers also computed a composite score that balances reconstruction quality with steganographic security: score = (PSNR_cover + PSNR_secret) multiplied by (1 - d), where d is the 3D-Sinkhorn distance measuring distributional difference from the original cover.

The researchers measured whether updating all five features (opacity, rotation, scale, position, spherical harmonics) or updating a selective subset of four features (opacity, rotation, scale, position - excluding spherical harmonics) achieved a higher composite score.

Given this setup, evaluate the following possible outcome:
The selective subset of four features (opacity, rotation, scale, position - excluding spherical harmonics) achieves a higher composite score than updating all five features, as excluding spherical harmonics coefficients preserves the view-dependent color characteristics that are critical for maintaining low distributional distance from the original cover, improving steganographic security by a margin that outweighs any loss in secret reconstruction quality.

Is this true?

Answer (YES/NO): NO